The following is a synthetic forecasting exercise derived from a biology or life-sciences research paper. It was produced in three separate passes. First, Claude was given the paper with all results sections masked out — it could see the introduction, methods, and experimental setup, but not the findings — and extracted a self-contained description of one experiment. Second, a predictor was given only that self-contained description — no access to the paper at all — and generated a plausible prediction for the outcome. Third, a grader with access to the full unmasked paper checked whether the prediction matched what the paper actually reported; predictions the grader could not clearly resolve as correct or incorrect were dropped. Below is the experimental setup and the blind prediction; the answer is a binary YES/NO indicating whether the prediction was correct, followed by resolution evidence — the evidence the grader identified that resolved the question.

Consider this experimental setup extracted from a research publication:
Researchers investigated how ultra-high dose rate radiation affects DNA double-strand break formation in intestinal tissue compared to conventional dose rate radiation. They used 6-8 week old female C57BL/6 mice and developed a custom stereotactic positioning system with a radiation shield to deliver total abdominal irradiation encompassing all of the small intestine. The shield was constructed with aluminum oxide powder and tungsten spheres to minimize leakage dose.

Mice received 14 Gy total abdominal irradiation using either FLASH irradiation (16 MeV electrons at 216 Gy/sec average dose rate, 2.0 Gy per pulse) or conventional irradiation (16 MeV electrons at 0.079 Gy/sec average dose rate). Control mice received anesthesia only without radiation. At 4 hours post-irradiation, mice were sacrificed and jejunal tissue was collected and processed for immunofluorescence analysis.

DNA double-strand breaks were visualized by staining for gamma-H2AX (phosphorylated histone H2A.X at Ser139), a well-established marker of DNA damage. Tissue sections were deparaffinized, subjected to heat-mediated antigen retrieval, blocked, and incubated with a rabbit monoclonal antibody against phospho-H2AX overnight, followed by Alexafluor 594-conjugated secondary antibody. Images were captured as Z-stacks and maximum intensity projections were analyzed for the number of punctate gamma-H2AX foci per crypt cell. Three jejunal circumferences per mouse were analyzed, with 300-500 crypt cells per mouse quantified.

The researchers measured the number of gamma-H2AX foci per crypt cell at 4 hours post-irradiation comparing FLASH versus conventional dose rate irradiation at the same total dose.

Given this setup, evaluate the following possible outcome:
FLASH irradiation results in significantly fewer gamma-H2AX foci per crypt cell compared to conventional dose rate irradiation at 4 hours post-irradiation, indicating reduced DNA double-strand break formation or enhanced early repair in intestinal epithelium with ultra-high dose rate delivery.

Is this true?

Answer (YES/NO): YES